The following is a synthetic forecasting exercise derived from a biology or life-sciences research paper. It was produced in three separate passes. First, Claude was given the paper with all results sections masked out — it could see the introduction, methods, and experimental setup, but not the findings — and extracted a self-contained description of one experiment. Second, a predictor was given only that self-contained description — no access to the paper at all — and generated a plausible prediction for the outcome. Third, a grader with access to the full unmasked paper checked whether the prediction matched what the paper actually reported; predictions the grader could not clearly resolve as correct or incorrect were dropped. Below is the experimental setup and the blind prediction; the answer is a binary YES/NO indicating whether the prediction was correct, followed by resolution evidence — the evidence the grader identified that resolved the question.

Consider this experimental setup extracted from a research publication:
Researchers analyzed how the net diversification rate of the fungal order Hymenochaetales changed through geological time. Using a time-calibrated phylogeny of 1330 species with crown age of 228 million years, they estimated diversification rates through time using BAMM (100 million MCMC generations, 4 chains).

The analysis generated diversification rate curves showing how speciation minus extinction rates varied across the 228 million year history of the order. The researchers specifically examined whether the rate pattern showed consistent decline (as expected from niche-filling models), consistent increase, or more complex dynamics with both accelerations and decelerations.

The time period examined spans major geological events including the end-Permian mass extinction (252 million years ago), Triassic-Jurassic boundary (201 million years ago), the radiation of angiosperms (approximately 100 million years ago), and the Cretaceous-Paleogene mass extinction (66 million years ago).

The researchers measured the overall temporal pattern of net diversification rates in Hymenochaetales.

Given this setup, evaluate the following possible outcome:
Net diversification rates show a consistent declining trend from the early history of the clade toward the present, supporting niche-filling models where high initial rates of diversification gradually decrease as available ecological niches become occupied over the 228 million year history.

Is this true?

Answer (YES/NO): NO